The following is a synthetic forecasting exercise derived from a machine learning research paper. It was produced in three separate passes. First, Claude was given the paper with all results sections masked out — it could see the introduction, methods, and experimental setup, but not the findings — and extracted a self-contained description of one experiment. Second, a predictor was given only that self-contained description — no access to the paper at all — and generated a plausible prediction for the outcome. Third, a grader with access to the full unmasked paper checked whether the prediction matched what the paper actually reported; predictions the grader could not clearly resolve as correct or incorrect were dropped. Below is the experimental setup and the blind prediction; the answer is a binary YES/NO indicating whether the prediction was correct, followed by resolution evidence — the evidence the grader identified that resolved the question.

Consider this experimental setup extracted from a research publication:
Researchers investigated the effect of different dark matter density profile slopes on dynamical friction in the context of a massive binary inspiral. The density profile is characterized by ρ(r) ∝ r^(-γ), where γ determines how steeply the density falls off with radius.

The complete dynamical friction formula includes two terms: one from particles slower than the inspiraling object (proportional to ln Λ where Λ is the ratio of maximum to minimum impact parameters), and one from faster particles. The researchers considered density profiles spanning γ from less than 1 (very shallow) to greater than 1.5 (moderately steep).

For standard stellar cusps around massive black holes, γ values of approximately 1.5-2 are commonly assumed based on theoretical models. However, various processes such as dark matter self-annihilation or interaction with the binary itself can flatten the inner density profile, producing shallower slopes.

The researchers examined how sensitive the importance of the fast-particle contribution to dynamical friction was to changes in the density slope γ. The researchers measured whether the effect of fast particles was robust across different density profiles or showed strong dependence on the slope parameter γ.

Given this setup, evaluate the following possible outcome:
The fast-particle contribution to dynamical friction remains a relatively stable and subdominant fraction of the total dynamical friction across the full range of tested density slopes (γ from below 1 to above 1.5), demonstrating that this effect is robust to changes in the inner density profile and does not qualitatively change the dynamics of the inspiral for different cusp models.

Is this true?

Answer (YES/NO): NO